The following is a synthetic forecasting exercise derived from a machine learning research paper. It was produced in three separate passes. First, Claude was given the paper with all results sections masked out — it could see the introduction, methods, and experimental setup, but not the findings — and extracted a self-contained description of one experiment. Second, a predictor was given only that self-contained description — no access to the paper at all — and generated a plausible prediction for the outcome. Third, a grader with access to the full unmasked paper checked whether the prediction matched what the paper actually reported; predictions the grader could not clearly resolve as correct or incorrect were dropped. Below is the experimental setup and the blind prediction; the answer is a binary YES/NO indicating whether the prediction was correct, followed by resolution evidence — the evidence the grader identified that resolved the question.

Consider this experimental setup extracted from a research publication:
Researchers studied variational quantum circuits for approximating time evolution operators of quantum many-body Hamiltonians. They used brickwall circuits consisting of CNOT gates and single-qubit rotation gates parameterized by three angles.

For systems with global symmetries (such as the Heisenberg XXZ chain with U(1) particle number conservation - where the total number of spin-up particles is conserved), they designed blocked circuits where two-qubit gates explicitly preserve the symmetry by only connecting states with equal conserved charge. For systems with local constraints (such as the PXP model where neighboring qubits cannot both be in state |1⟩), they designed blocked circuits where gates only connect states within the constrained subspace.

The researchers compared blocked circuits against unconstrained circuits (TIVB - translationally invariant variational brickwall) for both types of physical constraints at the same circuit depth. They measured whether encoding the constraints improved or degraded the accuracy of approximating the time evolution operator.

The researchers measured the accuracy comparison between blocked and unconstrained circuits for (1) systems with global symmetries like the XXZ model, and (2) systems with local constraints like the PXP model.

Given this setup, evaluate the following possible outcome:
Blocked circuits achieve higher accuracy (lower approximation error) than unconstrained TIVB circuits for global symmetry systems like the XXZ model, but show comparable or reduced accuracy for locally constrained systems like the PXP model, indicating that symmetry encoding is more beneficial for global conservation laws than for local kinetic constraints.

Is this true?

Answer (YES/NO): YES